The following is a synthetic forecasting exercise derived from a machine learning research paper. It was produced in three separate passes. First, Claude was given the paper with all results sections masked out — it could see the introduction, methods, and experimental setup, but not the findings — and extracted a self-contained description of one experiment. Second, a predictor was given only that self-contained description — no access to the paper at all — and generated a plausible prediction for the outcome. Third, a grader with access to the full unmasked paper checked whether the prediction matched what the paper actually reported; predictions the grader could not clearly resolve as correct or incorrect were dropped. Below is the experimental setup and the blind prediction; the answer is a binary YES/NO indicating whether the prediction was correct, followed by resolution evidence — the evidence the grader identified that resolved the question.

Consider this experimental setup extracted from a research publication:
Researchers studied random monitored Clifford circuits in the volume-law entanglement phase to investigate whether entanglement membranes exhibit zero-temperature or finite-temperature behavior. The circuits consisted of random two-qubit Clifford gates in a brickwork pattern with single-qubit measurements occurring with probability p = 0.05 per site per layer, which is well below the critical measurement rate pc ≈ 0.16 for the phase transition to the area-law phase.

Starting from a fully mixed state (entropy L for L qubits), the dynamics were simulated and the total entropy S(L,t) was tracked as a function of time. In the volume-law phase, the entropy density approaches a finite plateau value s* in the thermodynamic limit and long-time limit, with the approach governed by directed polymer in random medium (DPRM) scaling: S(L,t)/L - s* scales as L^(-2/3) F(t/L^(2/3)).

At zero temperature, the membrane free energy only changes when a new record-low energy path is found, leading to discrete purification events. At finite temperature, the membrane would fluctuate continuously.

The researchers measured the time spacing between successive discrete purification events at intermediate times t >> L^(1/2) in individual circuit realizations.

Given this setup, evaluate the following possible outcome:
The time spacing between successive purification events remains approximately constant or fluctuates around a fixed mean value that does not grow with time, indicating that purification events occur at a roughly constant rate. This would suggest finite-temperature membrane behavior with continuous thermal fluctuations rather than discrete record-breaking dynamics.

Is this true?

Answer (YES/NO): NO